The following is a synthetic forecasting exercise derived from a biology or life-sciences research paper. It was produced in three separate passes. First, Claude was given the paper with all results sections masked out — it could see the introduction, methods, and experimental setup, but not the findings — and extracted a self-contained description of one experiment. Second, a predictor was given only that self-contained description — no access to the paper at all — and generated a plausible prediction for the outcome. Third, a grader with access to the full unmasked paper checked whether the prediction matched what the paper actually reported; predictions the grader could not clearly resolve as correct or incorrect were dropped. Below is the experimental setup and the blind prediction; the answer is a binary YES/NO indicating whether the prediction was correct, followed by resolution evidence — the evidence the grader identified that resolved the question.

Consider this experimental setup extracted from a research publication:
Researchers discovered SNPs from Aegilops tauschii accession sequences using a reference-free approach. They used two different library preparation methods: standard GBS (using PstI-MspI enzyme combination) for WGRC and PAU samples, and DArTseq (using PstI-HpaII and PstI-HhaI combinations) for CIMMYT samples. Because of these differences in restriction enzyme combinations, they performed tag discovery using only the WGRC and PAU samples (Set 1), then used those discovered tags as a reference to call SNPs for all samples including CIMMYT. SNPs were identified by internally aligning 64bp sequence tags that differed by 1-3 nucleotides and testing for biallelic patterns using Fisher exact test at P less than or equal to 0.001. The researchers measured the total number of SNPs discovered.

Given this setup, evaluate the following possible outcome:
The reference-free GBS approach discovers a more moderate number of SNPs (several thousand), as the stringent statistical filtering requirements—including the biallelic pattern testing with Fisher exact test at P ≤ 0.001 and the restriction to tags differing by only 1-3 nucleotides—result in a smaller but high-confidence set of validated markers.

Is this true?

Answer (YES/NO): NO